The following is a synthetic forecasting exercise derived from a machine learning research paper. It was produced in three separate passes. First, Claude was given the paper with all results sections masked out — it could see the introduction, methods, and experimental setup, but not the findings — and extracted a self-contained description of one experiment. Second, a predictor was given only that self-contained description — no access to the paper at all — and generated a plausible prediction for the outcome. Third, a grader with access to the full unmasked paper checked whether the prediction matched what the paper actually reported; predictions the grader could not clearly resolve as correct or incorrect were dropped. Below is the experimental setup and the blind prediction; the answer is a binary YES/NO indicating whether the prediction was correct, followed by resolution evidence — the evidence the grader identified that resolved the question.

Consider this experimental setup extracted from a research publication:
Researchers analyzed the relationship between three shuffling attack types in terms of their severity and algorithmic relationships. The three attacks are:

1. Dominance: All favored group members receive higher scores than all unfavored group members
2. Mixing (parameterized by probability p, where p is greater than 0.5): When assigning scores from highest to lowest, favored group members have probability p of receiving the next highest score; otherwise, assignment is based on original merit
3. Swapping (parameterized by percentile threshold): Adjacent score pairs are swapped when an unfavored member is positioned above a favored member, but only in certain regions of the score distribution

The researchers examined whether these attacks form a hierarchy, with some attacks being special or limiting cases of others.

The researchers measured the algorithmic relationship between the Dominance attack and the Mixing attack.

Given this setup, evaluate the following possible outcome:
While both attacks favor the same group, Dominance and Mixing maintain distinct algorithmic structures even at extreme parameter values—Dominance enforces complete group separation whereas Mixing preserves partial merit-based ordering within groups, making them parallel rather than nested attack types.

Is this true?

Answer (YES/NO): NO